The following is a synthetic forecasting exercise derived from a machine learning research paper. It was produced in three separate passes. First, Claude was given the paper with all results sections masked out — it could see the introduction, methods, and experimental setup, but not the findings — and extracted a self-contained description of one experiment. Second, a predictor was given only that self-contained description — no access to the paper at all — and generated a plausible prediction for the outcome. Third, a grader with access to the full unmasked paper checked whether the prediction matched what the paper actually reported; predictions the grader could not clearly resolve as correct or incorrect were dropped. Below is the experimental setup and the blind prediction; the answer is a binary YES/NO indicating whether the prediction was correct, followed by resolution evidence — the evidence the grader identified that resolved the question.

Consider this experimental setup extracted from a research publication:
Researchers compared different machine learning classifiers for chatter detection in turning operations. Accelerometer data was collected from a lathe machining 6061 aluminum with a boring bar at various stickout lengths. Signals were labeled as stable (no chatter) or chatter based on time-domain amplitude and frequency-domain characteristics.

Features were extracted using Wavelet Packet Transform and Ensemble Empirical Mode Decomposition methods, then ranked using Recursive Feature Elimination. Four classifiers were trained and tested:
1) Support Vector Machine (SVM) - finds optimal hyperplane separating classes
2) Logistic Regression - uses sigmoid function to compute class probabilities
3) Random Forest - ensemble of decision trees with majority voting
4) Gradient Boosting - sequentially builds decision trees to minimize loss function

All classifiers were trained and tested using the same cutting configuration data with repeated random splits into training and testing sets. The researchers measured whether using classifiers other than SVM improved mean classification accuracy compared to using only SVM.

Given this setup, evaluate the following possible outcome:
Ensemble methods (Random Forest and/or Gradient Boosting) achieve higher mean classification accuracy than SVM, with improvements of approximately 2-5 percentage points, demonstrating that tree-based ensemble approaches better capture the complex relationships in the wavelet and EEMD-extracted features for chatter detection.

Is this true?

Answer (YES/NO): NO